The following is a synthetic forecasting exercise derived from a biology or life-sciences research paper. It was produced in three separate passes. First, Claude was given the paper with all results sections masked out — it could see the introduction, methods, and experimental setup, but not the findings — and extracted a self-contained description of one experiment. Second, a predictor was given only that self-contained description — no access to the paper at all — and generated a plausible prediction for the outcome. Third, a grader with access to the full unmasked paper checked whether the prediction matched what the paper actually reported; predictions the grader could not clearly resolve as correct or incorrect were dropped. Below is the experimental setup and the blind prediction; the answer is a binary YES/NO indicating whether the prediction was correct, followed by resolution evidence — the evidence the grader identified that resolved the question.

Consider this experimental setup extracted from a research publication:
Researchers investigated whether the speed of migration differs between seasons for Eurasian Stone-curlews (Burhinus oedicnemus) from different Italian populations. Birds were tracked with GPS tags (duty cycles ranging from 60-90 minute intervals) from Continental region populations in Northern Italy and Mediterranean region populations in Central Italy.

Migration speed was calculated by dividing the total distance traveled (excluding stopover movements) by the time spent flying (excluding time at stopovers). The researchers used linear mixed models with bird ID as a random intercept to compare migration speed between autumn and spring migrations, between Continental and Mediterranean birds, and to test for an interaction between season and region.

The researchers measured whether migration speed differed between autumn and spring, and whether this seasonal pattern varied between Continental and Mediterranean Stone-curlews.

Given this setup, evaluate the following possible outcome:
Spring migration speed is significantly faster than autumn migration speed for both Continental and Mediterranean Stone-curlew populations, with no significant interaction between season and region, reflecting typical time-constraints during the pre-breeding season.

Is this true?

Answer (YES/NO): NO